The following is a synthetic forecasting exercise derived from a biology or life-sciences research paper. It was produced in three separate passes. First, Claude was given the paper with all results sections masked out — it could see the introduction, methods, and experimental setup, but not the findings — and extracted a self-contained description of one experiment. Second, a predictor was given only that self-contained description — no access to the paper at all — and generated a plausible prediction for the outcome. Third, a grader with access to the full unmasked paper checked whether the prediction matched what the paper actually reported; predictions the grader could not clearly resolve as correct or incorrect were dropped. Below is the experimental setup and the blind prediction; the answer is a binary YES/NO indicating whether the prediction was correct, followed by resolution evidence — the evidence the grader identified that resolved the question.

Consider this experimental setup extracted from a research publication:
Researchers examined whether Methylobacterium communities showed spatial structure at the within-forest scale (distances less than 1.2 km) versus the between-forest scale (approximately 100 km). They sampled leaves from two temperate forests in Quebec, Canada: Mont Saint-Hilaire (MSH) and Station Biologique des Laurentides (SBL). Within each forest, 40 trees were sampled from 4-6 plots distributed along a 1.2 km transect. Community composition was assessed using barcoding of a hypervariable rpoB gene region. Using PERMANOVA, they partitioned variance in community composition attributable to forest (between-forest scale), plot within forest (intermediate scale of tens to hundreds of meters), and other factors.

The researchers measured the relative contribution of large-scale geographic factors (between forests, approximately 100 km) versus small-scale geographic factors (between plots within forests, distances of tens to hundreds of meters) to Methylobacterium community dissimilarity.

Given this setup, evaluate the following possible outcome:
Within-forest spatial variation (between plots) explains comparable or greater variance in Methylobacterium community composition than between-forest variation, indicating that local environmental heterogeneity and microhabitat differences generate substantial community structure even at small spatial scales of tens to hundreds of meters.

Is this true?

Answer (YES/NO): NO